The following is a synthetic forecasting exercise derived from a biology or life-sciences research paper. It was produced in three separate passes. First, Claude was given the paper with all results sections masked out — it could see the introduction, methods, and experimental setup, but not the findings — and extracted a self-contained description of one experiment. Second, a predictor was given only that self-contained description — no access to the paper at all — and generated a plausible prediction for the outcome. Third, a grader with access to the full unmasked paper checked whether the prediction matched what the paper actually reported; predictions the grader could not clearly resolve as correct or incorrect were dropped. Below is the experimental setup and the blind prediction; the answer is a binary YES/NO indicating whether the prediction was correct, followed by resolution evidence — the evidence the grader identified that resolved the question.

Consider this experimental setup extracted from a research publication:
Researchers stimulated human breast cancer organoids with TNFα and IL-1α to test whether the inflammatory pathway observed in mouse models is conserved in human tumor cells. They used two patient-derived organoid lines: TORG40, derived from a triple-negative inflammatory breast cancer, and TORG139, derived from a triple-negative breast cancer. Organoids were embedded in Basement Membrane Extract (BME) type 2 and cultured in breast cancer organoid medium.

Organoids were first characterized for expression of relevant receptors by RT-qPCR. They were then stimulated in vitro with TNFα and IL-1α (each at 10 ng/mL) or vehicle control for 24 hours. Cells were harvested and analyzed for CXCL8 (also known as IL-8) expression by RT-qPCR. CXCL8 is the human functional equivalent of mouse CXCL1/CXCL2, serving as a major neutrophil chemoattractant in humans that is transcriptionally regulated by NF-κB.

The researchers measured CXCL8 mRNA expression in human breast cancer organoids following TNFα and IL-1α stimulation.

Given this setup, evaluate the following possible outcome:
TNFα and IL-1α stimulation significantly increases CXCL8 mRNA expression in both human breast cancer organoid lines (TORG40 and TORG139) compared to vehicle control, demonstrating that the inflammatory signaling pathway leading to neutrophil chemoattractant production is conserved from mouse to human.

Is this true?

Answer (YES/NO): NO